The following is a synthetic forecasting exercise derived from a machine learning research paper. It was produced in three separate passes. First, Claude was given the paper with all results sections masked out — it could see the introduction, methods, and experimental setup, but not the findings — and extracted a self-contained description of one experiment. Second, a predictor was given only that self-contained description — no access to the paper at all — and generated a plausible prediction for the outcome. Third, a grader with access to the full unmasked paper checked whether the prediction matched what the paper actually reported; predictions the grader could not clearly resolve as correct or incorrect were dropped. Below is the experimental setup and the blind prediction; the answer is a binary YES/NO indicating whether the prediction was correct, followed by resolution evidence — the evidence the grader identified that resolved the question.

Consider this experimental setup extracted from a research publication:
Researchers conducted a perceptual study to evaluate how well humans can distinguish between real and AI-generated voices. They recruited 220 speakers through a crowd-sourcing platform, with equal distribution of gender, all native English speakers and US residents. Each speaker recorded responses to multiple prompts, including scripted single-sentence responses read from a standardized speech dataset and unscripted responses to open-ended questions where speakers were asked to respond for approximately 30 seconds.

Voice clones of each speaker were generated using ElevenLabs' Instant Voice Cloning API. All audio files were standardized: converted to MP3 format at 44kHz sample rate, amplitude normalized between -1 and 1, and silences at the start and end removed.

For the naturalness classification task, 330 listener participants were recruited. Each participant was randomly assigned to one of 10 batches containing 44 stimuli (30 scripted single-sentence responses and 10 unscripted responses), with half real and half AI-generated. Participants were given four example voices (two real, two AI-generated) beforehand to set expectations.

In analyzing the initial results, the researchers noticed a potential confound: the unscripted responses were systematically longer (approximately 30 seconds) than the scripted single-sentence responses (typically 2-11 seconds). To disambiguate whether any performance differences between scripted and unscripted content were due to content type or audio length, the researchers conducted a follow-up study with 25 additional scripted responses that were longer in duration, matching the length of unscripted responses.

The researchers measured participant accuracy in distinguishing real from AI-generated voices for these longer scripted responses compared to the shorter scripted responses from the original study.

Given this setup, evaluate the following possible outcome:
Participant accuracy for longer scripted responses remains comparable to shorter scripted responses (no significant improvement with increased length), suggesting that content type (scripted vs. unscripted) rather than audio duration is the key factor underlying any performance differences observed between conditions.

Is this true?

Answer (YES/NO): NO